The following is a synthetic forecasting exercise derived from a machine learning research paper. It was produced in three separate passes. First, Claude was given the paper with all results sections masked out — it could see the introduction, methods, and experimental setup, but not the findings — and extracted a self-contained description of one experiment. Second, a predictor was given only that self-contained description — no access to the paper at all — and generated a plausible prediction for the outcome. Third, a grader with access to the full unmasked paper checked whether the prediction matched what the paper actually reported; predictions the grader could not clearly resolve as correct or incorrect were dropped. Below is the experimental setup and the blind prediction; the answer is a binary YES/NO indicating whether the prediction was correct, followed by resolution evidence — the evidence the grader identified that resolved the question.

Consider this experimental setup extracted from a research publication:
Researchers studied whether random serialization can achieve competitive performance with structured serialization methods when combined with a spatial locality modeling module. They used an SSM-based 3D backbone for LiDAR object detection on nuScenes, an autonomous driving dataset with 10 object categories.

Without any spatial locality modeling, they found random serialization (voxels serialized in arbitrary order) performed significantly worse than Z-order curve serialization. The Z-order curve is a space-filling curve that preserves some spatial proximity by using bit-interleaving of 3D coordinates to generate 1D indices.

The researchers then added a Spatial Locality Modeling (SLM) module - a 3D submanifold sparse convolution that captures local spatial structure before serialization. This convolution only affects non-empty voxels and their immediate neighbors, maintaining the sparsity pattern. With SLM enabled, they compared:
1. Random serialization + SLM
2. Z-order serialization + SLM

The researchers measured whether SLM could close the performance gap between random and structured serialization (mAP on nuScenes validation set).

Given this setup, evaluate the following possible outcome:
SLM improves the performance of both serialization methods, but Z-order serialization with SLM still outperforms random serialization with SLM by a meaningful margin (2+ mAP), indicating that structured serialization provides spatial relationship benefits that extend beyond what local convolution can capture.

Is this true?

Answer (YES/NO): NO